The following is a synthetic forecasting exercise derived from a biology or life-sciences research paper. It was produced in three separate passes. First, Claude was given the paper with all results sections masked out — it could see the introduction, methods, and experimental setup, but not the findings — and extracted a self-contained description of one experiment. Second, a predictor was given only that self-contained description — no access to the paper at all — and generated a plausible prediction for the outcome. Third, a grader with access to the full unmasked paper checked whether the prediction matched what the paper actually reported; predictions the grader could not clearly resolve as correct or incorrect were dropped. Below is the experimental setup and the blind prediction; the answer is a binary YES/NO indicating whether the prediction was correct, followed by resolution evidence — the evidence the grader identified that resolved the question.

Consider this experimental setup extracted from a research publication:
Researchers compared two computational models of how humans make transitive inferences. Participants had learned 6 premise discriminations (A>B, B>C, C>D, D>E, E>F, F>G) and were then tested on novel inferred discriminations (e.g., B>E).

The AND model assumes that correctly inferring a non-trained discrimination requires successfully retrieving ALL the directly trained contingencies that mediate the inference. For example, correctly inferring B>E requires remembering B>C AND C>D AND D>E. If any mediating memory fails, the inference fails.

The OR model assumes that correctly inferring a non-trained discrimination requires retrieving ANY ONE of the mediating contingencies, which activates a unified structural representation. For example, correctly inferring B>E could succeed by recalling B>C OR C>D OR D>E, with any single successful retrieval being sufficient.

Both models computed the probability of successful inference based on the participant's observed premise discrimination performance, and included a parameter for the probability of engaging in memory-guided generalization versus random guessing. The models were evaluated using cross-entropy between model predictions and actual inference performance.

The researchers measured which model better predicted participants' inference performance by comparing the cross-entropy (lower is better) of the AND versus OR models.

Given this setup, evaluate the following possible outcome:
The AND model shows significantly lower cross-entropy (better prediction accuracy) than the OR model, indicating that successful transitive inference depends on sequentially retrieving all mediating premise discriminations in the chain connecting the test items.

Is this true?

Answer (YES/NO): NO